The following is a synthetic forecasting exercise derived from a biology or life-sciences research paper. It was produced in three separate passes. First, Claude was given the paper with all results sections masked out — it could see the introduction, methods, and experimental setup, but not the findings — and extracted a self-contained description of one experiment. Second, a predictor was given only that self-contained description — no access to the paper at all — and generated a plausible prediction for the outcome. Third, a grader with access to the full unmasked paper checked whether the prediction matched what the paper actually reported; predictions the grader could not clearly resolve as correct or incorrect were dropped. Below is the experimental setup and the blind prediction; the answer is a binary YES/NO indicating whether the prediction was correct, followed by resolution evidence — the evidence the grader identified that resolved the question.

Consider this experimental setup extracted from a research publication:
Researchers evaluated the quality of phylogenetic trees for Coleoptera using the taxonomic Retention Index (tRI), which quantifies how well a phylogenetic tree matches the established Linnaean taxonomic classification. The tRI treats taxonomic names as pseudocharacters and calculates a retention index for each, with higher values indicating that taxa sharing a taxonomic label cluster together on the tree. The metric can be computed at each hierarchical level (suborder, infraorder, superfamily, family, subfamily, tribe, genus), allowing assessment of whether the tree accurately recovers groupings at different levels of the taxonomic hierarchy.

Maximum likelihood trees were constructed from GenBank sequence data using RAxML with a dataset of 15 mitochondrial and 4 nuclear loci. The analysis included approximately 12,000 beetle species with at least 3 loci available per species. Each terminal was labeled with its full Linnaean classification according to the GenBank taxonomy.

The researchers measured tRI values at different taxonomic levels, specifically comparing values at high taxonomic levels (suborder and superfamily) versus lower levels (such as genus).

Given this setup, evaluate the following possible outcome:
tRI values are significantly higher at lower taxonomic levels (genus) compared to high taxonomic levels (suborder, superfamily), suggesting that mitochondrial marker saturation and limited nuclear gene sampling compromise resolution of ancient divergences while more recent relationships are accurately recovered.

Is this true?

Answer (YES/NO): NO